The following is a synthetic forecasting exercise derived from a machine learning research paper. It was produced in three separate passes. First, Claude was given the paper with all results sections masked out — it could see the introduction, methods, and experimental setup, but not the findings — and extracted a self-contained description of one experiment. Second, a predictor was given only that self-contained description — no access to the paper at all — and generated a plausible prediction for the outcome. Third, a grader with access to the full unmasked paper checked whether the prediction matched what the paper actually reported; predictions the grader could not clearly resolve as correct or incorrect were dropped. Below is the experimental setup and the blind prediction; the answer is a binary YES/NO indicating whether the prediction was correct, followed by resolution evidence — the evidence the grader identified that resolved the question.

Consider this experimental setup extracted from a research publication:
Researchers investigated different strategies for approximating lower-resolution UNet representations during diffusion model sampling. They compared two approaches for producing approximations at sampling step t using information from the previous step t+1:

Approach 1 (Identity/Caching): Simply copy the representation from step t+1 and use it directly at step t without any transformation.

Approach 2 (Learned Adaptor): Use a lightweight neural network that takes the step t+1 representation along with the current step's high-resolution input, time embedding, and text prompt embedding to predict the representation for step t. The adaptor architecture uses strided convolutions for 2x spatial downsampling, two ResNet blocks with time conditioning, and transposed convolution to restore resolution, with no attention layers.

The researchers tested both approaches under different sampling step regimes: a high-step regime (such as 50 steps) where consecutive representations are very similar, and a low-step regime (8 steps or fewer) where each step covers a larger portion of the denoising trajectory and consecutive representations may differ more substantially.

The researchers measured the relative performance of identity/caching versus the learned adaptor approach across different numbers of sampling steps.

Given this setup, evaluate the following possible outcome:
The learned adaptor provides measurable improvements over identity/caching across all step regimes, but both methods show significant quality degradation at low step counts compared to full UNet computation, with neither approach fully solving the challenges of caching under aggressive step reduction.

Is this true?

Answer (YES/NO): NO